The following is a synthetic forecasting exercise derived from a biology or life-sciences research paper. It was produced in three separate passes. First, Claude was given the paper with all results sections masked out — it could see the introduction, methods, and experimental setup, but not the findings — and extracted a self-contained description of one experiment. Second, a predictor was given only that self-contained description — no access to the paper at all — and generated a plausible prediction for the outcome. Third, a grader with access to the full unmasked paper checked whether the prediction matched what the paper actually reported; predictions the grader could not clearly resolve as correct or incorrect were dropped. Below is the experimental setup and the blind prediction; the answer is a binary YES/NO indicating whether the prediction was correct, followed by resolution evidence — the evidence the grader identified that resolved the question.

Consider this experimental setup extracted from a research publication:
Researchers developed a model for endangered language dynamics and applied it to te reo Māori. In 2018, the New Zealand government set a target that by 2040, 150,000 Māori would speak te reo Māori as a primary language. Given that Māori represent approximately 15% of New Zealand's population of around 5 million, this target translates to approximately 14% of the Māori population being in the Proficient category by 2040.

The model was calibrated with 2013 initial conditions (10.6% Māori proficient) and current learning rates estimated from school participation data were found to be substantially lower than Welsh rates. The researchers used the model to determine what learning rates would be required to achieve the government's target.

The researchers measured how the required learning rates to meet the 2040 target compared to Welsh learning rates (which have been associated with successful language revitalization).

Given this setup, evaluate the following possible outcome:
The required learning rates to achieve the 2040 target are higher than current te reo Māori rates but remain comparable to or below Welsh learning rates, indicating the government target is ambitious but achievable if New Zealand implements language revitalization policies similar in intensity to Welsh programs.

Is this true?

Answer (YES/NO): NO